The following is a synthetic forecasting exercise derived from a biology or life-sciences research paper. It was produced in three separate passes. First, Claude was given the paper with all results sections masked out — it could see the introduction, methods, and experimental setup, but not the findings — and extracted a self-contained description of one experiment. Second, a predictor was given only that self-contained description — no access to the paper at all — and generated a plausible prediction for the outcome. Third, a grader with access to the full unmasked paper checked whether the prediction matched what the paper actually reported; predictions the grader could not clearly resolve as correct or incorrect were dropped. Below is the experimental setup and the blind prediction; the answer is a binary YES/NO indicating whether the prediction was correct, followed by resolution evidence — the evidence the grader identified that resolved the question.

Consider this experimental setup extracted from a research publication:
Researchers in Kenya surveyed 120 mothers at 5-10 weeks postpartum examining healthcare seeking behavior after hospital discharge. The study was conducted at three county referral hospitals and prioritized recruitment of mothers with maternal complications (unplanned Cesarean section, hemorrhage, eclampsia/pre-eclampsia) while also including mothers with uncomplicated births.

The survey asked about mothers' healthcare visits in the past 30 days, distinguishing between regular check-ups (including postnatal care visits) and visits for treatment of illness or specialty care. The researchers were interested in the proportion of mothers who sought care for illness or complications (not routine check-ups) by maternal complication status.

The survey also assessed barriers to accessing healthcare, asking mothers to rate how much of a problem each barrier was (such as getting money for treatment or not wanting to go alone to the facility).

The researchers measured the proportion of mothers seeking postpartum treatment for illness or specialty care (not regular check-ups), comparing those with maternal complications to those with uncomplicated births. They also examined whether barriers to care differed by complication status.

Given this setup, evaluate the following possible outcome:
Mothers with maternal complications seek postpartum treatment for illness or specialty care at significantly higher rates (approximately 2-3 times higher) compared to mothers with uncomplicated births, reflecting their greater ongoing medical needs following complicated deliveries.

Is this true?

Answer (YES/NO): YES